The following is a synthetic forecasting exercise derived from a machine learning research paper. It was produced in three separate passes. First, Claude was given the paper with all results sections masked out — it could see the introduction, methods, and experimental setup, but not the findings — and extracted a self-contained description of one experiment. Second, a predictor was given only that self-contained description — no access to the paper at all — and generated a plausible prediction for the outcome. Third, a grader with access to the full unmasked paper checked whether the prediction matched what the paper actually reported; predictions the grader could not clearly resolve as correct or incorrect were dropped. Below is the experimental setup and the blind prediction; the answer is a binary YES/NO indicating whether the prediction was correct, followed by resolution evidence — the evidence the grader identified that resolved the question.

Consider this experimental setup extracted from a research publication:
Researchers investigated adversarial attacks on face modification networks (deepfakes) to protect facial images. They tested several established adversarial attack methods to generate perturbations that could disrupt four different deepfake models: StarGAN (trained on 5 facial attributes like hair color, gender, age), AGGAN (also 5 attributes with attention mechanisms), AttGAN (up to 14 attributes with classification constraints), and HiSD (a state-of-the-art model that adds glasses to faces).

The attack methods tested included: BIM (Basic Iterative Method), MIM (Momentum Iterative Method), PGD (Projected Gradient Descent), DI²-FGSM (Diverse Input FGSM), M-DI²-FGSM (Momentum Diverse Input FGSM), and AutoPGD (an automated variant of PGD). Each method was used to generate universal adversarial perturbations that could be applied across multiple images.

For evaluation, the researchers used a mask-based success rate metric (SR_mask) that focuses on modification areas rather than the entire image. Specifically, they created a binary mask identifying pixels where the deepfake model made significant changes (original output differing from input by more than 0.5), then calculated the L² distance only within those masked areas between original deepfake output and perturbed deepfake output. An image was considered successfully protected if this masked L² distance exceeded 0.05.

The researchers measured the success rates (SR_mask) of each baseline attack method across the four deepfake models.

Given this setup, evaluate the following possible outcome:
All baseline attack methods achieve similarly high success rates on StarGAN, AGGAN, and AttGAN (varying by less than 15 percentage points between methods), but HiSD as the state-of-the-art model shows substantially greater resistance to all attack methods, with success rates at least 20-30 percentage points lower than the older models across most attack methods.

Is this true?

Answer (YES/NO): NO